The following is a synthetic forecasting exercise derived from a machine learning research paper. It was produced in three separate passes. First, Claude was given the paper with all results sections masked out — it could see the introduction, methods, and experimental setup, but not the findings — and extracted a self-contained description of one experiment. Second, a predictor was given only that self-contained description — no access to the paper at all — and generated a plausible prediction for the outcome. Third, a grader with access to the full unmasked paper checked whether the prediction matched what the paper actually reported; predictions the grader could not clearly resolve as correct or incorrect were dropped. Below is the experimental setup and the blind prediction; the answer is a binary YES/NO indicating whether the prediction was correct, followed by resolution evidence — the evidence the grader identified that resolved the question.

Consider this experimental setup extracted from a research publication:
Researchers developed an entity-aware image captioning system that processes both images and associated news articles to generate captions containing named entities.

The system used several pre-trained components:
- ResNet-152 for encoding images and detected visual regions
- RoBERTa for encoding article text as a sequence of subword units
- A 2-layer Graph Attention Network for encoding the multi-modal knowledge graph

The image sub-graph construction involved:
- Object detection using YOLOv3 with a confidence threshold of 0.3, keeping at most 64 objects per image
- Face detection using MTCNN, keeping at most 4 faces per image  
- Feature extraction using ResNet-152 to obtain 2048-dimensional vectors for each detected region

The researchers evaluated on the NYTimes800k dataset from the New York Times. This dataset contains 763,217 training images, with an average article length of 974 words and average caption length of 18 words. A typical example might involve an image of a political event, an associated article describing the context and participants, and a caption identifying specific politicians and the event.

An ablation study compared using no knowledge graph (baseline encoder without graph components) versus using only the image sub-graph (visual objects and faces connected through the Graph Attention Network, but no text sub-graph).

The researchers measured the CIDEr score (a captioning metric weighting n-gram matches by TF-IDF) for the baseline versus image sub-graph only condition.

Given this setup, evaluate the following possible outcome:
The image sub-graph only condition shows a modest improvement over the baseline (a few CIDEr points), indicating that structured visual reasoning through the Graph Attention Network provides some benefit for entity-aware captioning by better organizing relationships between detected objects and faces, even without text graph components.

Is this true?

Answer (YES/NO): NO